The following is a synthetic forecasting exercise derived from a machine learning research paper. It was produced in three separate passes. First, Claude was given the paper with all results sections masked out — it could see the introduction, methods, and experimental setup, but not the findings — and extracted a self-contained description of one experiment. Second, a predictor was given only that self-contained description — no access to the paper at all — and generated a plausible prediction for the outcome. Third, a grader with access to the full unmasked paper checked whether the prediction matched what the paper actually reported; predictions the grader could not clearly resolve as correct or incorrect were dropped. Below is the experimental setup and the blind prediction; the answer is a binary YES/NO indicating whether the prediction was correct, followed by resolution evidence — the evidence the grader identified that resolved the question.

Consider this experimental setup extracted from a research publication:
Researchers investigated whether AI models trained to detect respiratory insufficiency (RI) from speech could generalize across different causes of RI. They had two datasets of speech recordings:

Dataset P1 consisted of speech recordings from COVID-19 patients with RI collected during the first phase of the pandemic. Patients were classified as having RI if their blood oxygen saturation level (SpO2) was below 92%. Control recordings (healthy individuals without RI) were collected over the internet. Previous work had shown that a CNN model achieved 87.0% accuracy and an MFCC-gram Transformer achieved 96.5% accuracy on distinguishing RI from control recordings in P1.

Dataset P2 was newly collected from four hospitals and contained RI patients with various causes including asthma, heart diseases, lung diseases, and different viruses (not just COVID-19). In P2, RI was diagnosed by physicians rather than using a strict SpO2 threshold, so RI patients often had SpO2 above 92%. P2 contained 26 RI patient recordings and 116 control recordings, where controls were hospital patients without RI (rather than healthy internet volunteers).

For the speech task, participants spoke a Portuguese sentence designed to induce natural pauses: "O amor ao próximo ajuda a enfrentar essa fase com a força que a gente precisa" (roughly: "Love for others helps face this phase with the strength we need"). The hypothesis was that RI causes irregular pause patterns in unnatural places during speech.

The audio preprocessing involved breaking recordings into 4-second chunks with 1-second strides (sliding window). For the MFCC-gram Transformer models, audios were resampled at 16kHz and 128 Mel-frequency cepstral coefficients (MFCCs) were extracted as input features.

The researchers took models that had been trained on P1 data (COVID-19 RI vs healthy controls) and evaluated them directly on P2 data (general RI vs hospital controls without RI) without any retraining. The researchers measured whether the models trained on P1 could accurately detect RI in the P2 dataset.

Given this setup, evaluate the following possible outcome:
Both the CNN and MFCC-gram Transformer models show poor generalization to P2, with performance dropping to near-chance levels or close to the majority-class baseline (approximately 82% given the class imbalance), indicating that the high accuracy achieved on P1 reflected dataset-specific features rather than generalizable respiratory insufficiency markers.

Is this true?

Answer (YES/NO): NO